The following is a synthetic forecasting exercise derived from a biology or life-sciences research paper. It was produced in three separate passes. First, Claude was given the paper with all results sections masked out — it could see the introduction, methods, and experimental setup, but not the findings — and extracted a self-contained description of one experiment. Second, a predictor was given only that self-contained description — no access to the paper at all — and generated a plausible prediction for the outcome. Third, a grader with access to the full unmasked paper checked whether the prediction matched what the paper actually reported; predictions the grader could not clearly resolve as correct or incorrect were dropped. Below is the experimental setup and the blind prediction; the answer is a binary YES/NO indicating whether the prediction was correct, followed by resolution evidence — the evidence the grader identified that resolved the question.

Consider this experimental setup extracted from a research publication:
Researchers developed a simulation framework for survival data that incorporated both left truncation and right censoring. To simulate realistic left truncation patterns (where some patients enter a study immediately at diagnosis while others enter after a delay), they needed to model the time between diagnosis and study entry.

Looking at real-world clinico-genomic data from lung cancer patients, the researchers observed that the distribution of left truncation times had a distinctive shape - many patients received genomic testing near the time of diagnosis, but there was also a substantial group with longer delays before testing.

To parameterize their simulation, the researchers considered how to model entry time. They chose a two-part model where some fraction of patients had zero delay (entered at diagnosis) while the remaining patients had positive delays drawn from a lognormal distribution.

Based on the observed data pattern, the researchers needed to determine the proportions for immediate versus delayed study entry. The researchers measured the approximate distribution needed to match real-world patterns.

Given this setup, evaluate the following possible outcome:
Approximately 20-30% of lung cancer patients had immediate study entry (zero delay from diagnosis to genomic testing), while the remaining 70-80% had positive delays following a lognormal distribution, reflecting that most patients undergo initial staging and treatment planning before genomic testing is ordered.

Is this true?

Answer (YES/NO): NO